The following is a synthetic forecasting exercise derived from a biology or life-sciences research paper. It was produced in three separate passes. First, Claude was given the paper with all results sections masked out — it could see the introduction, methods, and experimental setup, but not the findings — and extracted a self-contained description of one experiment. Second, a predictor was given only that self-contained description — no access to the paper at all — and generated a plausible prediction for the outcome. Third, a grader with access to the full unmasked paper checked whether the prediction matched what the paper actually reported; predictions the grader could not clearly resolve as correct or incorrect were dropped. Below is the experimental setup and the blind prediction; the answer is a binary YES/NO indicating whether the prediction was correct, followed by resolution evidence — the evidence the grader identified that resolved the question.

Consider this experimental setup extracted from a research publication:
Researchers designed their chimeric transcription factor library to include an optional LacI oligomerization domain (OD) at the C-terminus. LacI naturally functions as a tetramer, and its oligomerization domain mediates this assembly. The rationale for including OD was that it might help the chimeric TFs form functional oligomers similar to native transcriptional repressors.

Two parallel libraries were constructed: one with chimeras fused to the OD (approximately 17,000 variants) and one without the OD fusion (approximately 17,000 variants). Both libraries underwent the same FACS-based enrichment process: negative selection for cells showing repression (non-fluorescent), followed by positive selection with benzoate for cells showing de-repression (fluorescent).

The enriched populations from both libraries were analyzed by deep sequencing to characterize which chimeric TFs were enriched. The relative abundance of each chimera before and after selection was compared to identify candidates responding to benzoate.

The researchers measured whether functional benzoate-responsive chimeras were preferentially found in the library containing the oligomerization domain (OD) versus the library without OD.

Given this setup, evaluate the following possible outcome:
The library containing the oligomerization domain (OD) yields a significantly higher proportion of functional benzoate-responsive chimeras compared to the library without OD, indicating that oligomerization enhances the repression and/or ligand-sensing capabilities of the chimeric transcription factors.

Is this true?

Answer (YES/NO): NO